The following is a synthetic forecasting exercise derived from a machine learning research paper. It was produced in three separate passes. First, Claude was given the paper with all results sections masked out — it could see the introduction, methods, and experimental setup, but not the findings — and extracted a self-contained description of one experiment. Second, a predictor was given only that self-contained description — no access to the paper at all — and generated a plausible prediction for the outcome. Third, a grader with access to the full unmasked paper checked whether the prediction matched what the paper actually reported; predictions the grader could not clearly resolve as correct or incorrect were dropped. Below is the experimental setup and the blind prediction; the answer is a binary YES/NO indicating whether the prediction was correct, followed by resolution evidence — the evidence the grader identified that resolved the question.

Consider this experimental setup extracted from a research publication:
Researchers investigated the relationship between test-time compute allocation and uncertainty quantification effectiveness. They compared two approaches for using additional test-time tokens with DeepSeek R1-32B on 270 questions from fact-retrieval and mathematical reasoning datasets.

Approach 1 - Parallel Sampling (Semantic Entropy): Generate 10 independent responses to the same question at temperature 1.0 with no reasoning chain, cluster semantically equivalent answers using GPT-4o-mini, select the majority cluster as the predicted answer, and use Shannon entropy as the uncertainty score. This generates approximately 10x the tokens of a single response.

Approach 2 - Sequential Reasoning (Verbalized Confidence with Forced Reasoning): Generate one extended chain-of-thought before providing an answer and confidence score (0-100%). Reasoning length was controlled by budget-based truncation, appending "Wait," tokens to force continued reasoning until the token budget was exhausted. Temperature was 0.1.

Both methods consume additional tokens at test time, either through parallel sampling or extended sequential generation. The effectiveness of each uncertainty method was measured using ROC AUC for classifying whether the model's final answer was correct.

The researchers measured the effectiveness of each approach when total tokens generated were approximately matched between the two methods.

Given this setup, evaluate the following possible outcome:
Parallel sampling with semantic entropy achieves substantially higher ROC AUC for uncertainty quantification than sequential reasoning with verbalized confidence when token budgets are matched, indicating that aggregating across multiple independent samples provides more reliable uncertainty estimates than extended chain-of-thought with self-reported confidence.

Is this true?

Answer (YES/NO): NO